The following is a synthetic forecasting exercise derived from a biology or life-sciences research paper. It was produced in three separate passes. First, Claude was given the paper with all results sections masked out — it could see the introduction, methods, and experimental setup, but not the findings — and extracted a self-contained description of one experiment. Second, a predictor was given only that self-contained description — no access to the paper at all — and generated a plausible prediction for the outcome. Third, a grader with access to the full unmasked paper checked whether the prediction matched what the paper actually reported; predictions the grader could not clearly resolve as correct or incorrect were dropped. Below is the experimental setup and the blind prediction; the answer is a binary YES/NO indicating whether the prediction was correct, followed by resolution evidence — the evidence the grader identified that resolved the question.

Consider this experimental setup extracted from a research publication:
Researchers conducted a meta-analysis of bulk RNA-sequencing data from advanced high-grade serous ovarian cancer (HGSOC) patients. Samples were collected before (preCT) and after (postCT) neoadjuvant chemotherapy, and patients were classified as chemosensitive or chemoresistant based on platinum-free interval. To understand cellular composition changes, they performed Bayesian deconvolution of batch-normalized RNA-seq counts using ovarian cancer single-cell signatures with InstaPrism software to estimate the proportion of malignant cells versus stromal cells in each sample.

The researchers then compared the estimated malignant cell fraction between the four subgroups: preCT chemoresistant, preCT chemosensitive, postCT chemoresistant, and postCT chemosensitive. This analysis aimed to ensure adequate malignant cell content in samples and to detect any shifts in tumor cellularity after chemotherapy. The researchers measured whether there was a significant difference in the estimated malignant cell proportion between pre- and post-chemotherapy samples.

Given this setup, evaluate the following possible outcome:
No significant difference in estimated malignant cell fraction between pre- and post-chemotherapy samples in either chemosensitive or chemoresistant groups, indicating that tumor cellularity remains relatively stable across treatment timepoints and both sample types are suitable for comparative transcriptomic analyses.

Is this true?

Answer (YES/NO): NO